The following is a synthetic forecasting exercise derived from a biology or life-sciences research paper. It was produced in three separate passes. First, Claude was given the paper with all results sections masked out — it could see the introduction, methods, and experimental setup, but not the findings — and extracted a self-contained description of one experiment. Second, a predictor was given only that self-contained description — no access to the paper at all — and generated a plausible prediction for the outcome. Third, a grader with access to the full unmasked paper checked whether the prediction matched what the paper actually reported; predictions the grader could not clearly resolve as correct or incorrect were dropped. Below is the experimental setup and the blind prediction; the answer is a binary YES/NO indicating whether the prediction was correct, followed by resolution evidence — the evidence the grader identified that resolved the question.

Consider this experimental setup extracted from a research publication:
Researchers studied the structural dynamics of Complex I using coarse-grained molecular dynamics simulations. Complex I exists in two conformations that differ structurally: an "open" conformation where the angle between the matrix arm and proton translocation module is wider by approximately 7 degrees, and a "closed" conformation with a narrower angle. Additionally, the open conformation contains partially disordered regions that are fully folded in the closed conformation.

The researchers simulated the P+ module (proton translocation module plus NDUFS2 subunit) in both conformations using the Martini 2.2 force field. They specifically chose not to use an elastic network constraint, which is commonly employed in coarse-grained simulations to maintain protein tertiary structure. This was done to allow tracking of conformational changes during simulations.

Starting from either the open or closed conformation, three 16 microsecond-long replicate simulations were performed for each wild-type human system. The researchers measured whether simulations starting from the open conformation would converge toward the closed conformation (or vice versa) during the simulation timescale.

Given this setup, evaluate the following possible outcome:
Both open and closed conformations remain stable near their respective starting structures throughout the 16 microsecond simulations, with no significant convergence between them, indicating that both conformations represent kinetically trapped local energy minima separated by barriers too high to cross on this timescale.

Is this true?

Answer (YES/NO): NO